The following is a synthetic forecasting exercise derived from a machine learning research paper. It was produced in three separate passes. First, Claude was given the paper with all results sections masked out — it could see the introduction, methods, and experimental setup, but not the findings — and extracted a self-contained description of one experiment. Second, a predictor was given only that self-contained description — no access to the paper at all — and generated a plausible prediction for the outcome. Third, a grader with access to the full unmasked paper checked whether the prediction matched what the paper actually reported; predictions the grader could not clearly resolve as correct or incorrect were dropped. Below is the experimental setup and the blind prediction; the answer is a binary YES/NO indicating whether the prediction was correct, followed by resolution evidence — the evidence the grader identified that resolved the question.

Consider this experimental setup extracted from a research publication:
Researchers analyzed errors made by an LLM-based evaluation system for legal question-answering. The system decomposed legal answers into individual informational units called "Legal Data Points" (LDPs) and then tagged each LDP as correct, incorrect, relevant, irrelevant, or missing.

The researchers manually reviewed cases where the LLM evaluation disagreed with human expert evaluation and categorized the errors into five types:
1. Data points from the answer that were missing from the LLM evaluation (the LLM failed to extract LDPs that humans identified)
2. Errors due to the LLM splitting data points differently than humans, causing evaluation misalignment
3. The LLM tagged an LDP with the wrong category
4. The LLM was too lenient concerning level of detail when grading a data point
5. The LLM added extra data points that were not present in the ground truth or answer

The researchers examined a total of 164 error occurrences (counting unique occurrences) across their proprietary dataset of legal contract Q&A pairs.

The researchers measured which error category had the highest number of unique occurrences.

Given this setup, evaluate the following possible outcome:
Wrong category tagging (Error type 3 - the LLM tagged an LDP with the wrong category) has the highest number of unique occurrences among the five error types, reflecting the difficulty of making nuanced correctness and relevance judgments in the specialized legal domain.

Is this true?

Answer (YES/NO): NO